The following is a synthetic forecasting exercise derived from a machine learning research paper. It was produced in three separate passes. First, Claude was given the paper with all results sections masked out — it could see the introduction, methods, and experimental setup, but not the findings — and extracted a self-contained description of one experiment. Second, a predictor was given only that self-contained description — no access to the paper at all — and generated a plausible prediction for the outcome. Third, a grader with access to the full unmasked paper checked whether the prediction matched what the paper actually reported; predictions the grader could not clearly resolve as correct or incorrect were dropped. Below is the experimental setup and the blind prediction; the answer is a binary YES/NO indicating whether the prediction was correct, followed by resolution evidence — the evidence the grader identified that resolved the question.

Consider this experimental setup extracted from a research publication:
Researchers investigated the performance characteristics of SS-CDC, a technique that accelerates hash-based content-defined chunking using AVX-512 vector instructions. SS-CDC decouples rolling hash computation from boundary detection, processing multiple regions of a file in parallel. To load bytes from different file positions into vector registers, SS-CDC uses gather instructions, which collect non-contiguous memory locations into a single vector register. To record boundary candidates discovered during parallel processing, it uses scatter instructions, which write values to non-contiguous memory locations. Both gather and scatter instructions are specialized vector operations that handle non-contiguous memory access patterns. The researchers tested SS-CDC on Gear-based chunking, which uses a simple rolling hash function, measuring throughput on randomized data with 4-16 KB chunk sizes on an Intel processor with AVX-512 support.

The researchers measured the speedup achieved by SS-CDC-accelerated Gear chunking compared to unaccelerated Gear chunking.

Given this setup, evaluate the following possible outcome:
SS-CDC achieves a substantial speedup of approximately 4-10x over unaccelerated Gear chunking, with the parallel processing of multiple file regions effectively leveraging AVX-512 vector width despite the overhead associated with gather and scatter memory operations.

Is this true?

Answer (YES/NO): NO